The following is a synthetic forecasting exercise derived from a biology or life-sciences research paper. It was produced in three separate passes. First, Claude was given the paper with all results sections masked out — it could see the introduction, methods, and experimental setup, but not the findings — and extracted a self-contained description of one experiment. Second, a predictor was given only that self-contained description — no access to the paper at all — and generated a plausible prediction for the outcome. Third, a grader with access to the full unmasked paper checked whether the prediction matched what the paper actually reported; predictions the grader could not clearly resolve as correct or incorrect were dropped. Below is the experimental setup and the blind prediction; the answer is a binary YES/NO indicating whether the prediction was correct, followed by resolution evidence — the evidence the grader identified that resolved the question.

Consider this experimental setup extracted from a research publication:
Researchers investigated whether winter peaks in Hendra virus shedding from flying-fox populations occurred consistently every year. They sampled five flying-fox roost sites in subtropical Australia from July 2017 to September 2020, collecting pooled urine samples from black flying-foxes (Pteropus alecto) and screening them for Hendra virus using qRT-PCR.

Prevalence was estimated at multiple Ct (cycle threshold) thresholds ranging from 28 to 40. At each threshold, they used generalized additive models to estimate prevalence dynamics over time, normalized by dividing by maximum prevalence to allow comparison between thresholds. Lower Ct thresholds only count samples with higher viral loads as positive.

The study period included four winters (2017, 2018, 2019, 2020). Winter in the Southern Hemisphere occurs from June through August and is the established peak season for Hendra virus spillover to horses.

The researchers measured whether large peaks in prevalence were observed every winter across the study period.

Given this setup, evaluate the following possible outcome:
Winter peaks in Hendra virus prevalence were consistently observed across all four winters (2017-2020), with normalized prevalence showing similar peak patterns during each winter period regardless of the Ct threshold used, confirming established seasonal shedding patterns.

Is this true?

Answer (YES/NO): NO